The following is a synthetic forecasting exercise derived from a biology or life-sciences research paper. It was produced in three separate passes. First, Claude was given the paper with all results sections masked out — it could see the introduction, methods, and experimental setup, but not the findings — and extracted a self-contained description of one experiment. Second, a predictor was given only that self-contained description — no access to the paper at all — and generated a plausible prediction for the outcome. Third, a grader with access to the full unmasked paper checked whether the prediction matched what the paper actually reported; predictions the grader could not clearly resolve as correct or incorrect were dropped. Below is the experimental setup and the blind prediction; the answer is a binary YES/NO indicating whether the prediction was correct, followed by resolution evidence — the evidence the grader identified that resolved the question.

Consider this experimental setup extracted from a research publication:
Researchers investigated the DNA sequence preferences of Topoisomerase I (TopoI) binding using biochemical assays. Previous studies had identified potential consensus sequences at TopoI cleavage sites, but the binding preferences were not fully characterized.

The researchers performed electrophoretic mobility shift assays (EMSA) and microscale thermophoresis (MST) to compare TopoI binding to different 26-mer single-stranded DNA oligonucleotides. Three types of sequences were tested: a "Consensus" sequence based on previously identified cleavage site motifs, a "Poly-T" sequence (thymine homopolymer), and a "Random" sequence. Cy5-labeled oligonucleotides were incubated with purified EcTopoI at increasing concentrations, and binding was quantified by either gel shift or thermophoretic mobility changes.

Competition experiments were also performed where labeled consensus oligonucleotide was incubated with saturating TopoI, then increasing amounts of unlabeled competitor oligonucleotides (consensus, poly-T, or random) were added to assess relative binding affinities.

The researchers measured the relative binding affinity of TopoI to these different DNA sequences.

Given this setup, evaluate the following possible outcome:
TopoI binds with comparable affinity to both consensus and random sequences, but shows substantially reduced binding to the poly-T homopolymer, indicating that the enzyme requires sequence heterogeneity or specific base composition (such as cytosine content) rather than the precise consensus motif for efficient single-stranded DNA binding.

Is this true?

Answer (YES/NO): NO